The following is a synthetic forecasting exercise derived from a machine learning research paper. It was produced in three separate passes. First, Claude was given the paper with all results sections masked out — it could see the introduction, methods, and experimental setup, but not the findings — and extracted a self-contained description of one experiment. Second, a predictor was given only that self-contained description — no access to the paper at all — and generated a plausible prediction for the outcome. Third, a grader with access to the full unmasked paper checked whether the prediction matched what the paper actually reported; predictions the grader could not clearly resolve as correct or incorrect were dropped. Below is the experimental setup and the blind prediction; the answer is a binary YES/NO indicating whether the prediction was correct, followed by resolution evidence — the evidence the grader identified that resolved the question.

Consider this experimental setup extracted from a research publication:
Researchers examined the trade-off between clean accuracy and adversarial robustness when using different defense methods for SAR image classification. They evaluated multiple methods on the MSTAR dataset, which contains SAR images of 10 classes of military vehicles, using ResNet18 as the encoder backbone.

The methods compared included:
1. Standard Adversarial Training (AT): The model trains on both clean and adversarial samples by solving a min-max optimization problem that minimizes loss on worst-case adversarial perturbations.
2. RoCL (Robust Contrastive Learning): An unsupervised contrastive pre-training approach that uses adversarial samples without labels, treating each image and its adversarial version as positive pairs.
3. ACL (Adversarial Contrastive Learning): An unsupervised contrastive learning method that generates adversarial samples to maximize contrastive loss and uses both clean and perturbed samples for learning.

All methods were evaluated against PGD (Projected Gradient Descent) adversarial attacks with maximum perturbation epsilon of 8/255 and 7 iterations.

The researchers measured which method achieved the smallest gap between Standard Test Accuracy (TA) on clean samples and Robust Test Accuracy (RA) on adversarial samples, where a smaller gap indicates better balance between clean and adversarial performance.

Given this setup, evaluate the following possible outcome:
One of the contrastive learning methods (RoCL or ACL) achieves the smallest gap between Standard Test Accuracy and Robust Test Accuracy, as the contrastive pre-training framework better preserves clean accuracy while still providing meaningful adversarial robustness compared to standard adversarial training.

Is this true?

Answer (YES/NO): NO